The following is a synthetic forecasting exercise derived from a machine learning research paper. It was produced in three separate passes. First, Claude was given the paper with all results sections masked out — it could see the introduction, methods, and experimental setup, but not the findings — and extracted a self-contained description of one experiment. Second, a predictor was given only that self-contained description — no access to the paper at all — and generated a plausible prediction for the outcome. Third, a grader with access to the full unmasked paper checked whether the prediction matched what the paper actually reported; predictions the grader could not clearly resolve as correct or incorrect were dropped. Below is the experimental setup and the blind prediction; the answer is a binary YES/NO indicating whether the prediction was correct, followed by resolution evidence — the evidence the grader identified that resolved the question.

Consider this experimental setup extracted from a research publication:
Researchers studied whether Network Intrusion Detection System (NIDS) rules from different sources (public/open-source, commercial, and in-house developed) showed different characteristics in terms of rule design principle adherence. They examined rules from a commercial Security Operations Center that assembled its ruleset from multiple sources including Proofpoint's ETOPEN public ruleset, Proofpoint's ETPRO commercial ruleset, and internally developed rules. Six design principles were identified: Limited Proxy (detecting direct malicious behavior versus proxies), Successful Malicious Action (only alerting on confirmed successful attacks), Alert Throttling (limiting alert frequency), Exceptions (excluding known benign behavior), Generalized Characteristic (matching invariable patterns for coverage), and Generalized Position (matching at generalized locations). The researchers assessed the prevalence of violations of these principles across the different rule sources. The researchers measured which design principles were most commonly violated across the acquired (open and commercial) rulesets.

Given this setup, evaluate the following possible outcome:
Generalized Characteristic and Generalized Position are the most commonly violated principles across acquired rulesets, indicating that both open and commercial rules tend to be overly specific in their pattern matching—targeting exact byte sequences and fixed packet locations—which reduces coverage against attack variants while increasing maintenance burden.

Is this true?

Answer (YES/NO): NO